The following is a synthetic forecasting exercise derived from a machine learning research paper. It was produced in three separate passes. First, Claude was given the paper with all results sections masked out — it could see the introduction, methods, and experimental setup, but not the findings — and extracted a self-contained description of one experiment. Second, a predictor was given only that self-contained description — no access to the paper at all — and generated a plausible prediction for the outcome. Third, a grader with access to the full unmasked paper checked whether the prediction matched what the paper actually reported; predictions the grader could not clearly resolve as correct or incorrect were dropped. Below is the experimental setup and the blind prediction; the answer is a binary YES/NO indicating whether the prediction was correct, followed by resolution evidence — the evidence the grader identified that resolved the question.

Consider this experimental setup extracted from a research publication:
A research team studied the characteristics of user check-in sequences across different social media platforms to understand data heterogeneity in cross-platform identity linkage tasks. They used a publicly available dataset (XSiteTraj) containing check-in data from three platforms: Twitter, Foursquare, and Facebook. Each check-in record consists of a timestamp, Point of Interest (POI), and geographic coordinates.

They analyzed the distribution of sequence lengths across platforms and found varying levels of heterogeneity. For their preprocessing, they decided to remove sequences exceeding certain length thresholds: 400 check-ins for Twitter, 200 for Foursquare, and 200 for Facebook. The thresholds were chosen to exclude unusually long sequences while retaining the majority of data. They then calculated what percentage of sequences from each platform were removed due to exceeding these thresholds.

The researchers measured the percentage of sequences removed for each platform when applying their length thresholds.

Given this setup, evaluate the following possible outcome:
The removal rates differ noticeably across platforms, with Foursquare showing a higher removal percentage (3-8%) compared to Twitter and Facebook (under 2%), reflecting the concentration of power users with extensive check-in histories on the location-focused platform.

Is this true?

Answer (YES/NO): NO